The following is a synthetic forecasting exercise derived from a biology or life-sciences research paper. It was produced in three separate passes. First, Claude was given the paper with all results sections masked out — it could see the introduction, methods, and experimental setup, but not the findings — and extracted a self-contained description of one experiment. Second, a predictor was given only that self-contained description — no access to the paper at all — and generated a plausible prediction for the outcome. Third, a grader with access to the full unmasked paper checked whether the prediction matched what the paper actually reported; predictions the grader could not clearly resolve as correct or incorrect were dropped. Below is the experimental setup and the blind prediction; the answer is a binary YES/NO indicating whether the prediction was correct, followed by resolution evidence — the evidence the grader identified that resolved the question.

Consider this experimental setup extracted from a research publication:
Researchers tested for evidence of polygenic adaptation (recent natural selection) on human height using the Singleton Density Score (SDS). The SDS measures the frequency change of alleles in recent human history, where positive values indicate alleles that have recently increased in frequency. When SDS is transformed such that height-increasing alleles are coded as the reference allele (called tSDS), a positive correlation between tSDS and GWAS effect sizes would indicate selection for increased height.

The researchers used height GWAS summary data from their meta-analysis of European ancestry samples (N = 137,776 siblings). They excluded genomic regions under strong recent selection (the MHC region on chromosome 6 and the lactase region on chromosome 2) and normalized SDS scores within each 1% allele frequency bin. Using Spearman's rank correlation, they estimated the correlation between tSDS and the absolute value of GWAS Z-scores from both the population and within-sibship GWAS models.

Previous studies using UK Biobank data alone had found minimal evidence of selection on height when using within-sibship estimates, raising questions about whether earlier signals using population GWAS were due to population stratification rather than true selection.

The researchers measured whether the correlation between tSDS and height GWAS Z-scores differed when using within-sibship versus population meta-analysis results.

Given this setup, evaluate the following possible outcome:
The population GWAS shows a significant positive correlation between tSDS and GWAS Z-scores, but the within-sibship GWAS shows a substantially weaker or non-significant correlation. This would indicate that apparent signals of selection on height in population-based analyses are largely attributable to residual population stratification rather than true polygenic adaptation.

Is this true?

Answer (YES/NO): NO